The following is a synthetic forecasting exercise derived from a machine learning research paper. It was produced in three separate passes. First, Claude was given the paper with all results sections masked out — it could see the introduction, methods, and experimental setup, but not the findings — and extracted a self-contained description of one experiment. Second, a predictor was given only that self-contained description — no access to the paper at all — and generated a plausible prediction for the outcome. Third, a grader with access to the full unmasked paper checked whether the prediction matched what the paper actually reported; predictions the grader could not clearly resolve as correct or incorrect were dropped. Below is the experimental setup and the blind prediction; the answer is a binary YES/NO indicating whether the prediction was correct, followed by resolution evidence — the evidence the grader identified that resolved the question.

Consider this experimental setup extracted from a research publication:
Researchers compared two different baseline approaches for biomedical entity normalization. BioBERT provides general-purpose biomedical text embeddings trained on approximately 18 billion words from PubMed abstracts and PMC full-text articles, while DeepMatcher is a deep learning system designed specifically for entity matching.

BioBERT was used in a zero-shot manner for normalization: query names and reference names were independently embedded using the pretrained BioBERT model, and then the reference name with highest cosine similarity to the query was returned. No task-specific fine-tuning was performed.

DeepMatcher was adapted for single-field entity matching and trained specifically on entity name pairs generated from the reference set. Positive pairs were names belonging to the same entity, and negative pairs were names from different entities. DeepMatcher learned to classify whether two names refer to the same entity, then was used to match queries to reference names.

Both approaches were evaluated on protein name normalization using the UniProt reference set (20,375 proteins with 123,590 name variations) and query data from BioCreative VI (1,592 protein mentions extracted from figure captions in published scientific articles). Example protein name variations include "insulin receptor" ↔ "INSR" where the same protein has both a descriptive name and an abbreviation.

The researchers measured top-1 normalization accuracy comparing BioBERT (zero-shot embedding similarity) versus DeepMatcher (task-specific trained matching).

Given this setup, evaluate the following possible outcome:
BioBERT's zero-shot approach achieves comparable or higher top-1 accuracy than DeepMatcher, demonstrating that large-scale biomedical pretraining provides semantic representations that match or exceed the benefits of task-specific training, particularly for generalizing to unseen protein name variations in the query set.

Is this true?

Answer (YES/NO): YES